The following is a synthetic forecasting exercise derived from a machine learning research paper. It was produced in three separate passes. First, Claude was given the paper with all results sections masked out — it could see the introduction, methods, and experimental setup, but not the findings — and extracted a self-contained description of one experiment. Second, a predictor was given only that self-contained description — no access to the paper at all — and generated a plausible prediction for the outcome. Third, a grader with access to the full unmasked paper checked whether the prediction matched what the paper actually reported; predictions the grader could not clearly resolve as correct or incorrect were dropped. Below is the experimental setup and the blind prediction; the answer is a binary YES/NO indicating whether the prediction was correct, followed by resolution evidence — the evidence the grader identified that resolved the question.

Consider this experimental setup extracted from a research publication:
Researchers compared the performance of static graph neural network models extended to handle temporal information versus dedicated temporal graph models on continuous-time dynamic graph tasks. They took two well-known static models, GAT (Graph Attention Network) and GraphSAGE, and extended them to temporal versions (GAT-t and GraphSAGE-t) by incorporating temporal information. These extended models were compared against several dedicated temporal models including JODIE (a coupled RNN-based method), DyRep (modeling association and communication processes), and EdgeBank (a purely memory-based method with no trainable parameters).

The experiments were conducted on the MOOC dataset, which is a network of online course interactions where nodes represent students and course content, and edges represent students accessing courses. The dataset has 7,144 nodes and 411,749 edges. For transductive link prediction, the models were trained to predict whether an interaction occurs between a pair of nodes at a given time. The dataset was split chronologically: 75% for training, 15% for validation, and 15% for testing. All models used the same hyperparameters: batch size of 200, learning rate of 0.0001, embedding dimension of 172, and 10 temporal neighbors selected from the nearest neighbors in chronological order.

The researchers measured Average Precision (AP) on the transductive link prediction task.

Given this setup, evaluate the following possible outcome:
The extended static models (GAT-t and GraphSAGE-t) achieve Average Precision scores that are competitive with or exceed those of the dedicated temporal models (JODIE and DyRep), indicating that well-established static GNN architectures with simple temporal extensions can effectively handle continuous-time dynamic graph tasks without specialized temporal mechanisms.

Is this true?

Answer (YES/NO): YES